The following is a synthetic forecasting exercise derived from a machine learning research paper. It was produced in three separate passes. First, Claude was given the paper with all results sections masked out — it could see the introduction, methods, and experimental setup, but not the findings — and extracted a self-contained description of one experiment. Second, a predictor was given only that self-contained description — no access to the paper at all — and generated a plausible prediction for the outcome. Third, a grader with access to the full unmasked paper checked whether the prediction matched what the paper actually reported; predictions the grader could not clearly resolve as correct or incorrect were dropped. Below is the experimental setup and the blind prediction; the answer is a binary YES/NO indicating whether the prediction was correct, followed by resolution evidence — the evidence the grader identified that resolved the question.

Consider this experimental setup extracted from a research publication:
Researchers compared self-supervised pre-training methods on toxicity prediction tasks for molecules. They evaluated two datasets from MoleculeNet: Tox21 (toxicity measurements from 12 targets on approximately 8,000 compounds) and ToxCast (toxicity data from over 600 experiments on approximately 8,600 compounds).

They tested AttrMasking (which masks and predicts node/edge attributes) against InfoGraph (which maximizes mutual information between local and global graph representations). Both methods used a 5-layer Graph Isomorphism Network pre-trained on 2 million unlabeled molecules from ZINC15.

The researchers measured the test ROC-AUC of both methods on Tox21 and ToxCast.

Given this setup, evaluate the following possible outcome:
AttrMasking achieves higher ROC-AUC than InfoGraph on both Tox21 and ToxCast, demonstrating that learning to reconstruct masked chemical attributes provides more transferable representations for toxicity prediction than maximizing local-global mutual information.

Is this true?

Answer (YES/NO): YES